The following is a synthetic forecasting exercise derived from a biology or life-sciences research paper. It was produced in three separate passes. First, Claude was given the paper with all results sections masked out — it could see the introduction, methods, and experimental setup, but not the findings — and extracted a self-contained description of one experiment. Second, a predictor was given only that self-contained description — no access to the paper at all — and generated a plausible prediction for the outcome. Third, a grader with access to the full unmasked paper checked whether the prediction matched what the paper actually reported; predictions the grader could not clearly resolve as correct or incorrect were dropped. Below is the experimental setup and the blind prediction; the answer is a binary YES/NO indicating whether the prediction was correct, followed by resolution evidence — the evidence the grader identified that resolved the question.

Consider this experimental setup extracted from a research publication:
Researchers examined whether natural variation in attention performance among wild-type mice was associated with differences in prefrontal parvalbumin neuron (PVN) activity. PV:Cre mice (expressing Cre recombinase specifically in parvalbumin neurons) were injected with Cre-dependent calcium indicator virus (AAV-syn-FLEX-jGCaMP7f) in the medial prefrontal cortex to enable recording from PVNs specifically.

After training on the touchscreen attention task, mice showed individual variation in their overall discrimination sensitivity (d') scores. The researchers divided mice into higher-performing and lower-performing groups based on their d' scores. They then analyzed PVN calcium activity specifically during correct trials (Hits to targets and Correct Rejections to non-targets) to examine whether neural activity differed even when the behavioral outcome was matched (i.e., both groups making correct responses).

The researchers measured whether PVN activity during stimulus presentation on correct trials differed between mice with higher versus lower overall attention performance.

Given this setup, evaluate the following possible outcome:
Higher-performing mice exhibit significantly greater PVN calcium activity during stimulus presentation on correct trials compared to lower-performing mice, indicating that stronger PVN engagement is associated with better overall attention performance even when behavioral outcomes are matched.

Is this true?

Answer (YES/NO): NO